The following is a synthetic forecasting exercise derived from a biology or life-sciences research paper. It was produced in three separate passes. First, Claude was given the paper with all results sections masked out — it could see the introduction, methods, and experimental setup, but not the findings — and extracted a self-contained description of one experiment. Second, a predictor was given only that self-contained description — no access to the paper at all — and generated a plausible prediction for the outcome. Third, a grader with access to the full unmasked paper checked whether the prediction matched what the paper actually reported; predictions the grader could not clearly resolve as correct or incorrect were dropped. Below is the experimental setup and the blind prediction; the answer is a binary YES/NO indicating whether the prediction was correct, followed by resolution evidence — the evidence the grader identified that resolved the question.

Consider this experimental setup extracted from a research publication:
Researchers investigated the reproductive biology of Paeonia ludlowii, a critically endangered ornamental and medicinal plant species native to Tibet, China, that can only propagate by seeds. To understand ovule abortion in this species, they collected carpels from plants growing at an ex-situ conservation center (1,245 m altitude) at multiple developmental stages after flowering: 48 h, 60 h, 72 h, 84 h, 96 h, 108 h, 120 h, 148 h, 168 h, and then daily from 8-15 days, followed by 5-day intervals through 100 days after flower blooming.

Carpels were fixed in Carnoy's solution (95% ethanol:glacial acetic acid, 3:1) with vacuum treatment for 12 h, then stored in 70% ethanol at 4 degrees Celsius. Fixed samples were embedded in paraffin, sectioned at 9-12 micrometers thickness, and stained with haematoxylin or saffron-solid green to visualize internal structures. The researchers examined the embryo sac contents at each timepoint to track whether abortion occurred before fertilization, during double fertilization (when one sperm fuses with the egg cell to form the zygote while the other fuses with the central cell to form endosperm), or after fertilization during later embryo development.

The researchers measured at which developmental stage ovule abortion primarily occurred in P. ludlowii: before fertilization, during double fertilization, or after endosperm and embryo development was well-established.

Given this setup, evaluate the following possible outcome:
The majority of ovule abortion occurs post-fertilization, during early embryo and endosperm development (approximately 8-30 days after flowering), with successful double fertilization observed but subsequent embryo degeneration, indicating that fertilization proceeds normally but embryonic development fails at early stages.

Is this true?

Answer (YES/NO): YES